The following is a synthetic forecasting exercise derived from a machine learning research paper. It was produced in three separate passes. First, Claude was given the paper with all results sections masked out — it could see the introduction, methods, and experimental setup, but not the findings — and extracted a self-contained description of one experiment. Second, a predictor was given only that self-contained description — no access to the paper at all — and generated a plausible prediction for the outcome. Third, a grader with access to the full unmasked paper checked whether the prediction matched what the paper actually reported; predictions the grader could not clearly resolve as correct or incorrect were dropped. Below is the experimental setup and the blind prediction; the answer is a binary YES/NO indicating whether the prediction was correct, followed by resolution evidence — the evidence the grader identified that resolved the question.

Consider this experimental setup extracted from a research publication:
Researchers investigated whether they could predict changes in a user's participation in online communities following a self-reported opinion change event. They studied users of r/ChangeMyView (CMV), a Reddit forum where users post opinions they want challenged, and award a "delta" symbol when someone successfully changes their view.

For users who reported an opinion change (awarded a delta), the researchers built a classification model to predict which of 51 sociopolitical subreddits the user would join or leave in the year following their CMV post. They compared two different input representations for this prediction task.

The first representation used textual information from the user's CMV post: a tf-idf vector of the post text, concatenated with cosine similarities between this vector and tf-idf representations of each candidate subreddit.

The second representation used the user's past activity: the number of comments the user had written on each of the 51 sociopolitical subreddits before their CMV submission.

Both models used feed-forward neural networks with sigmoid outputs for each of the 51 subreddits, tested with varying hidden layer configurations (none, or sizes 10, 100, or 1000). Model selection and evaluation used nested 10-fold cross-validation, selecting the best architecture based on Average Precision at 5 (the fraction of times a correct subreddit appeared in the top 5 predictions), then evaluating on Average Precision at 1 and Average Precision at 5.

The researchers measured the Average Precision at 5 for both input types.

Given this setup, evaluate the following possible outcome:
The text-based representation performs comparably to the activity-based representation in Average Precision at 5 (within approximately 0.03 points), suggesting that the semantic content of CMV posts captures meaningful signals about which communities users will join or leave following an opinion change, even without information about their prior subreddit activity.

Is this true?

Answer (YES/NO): YES